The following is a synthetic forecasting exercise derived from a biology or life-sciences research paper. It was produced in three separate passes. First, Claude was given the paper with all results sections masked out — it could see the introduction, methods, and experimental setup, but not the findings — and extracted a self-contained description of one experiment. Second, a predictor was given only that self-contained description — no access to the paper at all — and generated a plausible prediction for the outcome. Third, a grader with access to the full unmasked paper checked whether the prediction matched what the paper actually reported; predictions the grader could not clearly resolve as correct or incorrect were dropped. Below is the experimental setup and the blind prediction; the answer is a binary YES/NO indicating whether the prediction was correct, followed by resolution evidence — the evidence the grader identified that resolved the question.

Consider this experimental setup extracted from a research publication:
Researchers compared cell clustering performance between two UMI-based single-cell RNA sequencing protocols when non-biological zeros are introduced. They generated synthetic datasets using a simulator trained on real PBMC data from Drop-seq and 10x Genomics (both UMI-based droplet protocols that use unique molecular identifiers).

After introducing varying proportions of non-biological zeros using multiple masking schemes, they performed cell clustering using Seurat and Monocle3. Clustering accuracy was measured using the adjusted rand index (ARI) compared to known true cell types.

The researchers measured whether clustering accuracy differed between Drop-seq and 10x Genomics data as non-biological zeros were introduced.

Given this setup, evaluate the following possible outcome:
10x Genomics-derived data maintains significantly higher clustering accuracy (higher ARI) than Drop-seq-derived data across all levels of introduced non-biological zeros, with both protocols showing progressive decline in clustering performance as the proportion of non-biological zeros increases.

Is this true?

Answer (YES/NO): NO